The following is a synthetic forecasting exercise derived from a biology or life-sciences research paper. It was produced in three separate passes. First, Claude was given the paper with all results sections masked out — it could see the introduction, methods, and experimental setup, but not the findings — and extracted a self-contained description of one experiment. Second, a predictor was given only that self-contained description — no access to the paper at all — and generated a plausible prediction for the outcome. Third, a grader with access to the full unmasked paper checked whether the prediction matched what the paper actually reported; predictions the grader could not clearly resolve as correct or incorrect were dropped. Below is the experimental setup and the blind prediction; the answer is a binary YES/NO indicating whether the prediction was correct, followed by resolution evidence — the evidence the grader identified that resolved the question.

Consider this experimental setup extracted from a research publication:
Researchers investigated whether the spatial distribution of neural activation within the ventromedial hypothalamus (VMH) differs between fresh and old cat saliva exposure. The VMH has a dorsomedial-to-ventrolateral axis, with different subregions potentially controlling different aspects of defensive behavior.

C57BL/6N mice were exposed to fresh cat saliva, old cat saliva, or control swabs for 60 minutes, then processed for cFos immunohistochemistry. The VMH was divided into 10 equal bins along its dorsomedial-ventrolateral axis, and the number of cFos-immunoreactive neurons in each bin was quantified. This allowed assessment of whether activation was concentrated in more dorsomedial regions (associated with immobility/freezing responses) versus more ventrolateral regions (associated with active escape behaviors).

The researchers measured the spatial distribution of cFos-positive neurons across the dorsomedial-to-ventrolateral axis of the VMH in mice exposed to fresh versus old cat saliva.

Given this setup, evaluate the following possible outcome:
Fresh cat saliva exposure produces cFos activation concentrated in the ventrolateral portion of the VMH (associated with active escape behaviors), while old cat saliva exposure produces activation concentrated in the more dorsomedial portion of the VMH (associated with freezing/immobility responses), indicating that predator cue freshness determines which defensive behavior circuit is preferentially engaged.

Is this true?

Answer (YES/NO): NO